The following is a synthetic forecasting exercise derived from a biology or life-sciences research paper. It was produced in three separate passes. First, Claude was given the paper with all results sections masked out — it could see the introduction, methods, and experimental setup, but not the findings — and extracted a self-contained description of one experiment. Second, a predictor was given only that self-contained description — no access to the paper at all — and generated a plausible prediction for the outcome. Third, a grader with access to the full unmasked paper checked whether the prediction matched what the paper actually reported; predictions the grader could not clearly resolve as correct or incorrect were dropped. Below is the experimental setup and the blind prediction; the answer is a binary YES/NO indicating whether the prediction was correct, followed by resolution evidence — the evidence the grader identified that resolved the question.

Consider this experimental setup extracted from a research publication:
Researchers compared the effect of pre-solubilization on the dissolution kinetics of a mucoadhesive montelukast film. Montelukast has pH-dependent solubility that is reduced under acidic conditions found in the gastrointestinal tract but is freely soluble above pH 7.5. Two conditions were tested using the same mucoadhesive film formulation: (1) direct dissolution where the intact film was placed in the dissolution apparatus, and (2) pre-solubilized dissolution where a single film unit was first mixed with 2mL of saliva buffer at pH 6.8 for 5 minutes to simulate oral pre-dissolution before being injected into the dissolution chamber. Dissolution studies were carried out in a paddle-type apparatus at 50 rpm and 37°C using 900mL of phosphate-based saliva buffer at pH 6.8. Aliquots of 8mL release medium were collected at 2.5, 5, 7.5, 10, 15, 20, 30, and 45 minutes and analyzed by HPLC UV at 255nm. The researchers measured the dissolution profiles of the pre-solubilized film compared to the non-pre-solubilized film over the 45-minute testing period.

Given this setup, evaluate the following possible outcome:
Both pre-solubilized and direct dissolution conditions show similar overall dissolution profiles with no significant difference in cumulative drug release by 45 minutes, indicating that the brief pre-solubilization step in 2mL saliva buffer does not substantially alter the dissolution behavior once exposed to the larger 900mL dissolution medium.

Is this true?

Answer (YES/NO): NO